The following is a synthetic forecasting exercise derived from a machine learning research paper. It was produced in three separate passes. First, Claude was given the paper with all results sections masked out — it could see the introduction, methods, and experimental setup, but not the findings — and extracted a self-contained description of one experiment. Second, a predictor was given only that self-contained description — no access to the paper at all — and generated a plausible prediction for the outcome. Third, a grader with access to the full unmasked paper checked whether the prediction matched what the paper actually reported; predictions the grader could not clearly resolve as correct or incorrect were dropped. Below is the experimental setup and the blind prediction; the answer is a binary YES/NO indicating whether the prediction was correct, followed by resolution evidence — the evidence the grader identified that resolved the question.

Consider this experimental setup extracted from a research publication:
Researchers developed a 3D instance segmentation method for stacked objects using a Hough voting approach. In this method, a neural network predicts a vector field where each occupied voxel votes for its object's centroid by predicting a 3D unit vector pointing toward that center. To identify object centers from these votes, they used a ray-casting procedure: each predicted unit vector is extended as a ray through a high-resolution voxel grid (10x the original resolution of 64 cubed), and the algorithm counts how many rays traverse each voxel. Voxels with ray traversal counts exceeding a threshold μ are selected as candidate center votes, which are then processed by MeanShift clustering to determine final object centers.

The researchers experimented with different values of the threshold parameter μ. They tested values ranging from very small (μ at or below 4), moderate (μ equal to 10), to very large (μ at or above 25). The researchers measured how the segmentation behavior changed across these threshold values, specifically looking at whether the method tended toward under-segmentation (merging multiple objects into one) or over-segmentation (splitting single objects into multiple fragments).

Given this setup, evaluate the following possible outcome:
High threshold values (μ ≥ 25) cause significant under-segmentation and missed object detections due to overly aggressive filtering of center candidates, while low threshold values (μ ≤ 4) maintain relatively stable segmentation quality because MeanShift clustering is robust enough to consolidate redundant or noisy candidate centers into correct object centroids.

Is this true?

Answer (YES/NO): NO